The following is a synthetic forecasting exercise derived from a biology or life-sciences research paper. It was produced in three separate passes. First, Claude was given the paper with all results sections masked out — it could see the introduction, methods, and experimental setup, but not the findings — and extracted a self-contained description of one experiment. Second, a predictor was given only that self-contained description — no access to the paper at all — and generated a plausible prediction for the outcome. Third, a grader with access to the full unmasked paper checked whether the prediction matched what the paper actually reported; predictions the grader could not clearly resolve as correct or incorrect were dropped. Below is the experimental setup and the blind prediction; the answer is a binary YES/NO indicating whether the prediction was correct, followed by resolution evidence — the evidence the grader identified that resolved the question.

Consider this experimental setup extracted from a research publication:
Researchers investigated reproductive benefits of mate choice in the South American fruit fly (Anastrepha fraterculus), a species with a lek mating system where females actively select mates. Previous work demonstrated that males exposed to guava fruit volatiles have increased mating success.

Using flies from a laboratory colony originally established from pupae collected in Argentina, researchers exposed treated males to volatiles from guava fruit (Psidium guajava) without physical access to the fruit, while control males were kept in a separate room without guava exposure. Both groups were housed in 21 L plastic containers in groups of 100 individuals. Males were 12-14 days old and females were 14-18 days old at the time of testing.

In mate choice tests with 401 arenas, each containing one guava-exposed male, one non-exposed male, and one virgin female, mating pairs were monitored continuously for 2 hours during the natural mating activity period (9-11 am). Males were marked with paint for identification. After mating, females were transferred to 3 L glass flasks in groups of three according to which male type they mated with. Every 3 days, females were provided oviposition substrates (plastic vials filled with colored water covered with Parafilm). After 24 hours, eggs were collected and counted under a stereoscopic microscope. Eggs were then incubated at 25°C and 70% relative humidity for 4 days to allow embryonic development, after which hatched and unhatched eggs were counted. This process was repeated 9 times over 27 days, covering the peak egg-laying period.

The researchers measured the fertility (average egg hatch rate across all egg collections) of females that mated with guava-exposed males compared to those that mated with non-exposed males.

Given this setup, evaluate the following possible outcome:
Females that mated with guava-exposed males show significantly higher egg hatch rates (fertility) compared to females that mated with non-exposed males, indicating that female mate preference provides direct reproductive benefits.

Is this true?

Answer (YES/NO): NO